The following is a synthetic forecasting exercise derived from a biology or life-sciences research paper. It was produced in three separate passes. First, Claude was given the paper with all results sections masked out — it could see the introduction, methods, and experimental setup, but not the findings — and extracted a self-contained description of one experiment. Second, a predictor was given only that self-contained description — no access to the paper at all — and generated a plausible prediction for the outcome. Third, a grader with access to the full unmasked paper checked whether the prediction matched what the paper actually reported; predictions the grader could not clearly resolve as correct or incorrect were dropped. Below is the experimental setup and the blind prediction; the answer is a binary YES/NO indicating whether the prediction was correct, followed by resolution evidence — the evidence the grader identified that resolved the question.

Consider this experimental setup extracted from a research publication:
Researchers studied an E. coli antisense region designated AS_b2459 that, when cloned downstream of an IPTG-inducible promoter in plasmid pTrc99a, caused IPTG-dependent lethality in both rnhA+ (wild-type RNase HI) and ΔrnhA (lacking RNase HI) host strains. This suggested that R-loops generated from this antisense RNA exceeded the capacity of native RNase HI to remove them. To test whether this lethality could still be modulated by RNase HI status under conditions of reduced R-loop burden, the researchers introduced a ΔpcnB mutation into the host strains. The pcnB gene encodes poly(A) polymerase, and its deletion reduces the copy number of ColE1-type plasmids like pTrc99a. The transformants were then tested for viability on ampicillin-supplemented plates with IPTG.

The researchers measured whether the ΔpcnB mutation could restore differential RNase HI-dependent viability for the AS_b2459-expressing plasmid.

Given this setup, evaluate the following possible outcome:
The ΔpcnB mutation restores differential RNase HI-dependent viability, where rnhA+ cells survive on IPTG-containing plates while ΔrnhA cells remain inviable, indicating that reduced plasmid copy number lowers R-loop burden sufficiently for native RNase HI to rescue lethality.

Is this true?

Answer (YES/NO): YES